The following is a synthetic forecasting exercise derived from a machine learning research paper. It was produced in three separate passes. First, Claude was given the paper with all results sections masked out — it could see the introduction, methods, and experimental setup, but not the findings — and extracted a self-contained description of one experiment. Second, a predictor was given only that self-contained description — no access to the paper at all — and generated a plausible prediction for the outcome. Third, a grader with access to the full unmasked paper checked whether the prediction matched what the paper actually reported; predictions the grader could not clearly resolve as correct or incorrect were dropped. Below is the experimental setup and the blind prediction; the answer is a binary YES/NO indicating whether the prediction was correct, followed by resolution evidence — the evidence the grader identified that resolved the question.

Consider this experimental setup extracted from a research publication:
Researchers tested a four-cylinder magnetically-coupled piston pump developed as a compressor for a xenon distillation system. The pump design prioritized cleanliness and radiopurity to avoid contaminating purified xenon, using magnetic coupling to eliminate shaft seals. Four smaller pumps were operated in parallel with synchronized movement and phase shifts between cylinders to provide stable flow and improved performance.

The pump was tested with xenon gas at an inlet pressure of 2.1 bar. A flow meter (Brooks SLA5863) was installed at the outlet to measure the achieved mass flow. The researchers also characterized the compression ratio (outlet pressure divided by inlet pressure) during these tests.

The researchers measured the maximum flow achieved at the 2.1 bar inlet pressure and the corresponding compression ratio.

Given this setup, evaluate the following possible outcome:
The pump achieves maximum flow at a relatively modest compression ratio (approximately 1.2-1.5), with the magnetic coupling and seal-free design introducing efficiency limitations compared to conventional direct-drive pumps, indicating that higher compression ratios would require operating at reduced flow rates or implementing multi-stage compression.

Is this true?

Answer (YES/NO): NO